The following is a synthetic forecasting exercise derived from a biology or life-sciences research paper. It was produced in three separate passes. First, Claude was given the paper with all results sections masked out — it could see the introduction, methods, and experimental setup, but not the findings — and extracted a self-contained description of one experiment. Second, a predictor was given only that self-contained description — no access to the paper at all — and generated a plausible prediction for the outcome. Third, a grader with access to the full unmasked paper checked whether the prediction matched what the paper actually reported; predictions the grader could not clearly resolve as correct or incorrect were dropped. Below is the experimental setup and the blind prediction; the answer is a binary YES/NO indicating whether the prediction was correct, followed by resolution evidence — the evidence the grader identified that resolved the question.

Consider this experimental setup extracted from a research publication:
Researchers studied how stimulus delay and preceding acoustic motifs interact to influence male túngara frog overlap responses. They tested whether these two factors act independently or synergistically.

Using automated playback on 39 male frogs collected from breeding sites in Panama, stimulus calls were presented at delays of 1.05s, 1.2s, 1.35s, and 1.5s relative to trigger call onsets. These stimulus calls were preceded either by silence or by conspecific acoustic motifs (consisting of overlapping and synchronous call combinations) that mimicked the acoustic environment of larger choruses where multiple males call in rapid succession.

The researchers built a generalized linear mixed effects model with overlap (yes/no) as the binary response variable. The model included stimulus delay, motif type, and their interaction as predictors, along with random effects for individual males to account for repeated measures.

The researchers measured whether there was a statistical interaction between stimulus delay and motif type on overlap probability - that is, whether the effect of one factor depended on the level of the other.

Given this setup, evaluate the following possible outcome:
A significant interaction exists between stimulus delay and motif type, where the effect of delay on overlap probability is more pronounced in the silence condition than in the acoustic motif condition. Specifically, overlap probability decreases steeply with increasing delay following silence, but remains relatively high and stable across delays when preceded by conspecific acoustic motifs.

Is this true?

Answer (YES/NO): NO